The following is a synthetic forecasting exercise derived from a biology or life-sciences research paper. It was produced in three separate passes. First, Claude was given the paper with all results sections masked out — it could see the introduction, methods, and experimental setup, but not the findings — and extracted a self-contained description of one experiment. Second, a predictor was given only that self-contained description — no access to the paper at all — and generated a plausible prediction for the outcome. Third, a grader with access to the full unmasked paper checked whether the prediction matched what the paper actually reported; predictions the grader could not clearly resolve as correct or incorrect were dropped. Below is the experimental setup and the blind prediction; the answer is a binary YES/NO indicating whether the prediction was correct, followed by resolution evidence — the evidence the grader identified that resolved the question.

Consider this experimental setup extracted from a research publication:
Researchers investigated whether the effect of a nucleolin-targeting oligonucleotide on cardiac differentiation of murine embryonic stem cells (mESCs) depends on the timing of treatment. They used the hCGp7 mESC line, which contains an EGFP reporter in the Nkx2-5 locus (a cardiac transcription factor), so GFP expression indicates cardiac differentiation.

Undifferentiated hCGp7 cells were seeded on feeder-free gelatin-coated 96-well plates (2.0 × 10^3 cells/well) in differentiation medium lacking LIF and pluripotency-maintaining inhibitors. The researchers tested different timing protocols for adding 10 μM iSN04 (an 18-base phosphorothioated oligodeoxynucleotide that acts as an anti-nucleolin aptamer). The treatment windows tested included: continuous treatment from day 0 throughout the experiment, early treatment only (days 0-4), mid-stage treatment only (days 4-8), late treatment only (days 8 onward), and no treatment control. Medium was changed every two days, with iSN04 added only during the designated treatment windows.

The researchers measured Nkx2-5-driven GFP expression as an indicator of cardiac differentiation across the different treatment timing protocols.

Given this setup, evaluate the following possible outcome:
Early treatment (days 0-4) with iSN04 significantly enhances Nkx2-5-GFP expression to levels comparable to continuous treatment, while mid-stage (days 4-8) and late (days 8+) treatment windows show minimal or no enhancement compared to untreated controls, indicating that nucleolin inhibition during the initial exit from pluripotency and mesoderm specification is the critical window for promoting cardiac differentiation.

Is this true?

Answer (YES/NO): NO